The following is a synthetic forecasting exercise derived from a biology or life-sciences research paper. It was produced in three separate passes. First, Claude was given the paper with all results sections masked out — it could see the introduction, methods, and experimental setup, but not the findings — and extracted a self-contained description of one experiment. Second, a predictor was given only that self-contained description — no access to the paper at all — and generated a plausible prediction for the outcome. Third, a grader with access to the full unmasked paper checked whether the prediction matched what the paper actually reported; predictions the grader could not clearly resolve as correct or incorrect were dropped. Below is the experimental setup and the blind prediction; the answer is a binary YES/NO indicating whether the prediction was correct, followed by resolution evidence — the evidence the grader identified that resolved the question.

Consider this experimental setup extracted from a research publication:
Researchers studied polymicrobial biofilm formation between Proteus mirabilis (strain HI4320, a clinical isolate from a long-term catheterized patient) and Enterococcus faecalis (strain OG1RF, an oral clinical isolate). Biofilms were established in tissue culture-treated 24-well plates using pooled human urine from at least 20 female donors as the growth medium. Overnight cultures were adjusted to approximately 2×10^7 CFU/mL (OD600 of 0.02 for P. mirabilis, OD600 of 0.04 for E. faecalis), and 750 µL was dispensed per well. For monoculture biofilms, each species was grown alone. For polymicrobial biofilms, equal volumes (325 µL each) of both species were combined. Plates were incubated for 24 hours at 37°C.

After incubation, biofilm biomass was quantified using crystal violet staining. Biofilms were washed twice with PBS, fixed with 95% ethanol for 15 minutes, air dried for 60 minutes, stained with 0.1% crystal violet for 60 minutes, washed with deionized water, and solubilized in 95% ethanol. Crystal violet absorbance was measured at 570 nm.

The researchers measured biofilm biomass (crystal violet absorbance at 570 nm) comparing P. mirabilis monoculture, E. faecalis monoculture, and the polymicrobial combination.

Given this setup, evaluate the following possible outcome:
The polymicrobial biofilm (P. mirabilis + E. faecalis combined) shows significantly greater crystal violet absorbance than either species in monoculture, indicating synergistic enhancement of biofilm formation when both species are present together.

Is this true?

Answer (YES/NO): YES